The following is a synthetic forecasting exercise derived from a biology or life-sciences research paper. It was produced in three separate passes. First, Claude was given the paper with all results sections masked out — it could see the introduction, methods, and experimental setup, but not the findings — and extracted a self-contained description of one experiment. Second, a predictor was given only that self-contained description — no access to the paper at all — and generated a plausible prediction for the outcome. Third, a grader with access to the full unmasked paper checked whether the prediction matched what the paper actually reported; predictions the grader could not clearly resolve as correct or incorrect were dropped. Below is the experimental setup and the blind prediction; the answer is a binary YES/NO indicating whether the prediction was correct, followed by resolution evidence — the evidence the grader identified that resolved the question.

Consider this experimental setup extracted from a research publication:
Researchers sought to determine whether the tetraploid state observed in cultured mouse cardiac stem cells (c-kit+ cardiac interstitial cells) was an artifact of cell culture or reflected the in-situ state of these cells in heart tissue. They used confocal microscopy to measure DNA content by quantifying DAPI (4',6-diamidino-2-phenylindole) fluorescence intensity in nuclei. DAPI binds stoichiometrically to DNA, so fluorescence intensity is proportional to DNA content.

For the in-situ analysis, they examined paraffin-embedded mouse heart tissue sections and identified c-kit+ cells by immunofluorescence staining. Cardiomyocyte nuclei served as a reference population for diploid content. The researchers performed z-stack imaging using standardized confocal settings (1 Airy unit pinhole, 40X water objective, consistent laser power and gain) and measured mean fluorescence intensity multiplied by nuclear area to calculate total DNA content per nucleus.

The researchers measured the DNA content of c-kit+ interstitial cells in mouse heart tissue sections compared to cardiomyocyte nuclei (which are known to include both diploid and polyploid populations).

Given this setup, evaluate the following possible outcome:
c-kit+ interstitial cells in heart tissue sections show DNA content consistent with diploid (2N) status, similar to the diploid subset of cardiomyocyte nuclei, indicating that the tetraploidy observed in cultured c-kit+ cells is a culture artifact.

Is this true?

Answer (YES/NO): NO